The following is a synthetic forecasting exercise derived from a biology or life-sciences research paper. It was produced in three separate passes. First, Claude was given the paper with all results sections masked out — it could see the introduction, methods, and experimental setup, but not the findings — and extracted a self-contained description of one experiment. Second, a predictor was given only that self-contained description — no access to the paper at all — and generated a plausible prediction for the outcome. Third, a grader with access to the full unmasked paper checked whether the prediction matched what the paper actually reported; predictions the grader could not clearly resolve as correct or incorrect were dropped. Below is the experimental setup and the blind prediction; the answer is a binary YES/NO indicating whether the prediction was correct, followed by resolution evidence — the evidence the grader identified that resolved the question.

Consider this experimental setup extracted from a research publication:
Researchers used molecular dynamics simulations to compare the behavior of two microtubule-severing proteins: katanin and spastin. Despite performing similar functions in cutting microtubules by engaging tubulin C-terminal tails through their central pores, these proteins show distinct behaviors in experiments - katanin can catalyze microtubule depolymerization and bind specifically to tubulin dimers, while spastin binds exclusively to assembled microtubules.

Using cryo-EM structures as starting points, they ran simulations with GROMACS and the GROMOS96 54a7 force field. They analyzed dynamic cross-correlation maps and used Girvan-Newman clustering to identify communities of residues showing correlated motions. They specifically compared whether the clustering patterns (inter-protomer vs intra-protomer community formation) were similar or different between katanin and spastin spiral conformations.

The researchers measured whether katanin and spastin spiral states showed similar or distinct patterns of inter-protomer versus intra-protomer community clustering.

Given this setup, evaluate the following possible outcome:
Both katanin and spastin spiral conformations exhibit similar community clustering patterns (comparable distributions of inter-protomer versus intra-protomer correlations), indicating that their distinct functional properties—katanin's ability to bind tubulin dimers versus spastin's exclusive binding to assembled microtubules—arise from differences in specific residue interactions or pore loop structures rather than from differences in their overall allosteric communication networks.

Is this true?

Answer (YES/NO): NO